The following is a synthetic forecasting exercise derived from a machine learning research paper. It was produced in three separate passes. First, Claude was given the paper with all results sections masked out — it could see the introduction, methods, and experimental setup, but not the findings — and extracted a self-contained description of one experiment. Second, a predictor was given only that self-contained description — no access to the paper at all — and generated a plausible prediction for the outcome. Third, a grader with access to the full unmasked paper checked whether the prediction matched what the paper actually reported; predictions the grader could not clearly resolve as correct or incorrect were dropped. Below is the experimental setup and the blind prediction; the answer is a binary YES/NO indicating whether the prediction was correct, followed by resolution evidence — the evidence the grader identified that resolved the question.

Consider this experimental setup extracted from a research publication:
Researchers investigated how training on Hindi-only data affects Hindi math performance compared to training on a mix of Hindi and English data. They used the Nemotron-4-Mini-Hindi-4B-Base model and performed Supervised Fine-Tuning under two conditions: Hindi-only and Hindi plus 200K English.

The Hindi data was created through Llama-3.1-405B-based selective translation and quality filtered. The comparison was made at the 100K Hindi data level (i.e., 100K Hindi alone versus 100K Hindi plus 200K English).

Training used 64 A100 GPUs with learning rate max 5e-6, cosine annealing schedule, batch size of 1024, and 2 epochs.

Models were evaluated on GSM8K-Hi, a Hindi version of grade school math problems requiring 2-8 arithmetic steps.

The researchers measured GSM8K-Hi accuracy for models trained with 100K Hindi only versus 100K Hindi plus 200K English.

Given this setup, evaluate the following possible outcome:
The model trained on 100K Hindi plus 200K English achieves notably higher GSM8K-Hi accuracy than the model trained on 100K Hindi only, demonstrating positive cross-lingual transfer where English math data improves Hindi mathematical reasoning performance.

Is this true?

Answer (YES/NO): YES